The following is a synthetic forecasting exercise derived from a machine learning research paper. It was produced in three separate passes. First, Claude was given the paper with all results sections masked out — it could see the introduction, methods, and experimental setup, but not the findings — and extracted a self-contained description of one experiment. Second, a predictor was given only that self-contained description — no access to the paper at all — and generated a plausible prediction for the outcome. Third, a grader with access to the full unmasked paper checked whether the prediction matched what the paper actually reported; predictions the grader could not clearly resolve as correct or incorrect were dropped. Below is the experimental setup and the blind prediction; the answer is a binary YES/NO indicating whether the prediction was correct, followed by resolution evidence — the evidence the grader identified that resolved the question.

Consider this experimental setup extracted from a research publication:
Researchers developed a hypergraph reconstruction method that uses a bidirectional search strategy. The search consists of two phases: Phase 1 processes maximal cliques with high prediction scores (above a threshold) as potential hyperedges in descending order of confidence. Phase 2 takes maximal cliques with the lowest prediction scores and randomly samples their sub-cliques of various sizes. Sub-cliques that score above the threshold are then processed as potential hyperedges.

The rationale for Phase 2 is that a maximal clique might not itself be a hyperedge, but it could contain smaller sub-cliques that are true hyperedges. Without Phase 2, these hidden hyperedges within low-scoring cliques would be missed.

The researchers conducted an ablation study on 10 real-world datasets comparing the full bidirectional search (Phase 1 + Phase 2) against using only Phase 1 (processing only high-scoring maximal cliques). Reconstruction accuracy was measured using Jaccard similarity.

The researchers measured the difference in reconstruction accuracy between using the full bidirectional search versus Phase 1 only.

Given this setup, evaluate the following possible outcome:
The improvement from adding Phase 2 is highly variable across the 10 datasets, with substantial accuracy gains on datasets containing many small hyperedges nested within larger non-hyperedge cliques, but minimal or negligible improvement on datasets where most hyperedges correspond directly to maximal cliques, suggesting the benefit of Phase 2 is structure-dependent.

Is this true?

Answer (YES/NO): YES